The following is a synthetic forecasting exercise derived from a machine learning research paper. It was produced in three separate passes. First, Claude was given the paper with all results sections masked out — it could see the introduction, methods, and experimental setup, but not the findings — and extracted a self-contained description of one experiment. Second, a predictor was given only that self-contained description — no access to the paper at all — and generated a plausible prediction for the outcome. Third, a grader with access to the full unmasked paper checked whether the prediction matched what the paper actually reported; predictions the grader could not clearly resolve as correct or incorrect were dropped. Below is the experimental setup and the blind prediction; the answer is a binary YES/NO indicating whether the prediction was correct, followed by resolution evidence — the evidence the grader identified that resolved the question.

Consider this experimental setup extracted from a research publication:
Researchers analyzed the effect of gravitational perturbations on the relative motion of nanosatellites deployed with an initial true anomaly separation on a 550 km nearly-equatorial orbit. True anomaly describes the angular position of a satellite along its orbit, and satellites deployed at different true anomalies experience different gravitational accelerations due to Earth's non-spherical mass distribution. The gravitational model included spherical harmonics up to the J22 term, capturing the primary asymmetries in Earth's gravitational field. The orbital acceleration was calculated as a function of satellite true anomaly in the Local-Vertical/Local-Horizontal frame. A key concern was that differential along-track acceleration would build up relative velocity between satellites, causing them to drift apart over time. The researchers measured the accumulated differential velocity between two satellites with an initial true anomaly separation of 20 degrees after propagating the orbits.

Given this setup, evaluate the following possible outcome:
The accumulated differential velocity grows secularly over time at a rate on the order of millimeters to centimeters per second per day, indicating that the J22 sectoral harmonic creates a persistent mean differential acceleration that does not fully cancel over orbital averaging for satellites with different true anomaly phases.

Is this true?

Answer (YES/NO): YES